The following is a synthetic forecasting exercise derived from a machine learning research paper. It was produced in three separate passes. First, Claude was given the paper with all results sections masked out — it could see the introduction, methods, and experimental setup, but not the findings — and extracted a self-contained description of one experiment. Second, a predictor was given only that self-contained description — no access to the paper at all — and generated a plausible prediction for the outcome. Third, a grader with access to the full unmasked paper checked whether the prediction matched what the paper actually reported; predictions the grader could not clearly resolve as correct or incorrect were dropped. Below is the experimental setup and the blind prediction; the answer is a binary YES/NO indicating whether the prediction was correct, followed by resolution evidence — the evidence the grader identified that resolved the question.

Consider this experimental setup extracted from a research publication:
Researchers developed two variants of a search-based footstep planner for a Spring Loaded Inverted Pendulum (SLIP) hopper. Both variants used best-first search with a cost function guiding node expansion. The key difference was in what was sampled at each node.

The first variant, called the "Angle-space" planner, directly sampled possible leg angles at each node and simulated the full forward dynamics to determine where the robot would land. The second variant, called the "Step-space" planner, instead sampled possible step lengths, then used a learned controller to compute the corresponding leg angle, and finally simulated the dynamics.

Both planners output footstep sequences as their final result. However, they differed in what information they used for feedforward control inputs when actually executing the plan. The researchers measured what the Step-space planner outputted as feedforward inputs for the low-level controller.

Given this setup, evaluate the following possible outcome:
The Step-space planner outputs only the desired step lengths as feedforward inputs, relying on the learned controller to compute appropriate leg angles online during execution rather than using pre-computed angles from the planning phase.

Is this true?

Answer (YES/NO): YES